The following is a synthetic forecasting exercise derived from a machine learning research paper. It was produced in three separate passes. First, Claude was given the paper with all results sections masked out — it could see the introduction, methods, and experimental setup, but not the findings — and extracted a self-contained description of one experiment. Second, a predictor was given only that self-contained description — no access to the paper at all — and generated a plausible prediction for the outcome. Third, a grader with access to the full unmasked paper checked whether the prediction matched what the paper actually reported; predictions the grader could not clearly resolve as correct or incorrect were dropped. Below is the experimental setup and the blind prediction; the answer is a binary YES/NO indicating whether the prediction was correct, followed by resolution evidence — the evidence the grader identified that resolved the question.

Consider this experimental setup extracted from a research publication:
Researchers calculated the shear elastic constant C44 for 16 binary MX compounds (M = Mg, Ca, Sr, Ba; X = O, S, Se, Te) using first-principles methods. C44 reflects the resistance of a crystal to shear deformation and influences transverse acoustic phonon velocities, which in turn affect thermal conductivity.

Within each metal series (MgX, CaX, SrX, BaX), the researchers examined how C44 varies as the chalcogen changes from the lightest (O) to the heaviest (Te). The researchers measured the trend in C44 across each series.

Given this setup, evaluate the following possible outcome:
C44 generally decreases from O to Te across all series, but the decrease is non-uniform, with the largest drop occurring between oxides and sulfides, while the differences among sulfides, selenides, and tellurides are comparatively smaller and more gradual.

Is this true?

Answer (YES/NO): YES